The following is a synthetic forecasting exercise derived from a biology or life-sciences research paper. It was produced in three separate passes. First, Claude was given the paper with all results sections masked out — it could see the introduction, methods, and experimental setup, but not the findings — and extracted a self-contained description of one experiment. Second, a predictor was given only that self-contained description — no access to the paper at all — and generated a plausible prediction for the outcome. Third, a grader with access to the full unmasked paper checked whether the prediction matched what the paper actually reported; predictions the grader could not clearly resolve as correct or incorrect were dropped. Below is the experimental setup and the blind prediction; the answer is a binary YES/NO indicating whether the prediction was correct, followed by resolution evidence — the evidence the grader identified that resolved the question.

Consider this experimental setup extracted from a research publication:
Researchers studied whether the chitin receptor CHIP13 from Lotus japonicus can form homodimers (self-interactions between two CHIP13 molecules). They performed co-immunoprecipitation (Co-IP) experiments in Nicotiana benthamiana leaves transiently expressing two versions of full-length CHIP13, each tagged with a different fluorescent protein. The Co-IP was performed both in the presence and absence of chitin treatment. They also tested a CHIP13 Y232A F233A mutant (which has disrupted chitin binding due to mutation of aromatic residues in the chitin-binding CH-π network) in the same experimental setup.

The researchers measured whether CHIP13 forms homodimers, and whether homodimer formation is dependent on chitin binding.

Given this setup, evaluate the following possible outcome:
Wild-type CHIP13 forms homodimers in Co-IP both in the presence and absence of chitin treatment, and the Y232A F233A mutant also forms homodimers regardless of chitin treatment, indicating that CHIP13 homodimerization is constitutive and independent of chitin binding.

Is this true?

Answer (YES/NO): YES